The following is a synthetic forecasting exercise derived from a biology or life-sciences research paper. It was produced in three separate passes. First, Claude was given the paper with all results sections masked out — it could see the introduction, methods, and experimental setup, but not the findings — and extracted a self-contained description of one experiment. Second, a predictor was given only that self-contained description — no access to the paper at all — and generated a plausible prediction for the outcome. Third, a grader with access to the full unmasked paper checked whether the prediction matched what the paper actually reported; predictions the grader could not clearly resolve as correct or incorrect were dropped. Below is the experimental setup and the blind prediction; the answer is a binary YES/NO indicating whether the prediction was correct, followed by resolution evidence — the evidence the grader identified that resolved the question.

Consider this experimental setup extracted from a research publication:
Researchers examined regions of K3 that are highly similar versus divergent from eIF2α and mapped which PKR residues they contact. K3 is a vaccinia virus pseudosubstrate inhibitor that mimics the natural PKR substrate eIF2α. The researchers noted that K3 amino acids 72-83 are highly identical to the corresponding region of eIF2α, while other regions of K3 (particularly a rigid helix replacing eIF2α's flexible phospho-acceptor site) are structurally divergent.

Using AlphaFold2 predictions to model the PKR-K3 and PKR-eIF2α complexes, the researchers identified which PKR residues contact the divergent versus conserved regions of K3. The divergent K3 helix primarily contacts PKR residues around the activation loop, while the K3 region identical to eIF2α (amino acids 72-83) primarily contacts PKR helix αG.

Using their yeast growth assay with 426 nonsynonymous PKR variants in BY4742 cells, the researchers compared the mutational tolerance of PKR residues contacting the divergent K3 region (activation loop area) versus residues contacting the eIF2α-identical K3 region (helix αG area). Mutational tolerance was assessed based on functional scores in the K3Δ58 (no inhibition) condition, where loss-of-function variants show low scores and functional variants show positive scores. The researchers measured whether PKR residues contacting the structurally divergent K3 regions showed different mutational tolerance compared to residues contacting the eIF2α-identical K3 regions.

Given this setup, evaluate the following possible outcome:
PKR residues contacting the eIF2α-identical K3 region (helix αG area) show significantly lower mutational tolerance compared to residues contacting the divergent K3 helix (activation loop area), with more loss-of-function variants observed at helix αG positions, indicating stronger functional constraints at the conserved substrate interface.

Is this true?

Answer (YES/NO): NO